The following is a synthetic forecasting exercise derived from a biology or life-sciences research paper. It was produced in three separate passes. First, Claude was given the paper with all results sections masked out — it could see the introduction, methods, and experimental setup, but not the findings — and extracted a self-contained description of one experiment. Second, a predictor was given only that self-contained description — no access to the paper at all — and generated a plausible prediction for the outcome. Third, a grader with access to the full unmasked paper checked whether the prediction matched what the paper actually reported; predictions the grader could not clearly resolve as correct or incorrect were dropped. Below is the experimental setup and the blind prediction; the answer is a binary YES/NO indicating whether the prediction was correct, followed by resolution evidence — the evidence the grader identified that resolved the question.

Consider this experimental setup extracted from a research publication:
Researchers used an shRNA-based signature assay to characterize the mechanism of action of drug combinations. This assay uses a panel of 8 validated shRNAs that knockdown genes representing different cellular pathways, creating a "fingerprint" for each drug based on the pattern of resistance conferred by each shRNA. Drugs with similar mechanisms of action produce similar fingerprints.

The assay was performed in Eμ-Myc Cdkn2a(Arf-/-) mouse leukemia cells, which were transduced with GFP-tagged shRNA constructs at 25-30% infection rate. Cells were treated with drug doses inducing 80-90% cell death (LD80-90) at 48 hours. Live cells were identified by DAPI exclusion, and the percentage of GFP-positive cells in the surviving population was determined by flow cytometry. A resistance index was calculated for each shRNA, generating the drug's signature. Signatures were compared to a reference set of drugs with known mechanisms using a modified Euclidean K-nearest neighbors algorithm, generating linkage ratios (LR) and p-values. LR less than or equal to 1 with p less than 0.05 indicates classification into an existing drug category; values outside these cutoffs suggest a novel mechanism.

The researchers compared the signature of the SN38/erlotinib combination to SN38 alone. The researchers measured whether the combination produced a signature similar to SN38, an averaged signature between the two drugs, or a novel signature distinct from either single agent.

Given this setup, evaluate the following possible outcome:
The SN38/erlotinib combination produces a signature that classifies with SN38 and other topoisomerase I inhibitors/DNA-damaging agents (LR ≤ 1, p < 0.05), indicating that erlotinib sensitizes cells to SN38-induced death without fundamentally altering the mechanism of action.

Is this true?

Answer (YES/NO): YES